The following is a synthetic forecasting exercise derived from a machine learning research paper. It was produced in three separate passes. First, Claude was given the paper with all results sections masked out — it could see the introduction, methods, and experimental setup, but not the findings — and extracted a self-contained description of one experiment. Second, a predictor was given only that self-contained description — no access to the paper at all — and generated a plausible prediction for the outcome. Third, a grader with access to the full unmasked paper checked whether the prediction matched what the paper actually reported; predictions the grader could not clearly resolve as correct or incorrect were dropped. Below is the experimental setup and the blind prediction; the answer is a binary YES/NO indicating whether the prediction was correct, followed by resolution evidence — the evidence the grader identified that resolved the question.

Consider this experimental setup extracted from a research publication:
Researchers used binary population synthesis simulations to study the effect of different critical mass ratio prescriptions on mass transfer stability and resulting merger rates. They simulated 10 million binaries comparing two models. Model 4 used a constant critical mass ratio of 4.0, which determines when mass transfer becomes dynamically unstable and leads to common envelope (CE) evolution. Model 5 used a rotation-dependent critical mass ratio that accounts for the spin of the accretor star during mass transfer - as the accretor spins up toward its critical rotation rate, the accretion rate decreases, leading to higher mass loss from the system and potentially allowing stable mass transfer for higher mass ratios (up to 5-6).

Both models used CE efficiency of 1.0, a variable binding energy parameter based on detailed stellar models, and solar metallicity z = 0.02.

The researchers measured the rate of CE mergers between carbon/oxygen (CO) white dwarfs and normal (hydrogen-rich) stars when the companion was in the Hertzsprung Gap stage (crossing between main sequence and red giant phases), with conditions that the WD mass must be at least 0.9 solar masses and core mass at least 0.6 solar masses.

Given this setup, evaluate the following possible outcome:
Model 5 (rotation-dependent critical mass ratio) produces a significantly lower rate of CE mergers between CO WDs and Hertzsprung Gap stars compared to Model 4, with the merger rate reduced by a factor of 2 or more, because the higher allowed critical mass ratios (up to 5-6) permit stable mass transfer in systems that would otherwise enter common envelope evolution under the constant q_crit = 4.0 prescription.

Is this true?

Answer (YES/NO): YES